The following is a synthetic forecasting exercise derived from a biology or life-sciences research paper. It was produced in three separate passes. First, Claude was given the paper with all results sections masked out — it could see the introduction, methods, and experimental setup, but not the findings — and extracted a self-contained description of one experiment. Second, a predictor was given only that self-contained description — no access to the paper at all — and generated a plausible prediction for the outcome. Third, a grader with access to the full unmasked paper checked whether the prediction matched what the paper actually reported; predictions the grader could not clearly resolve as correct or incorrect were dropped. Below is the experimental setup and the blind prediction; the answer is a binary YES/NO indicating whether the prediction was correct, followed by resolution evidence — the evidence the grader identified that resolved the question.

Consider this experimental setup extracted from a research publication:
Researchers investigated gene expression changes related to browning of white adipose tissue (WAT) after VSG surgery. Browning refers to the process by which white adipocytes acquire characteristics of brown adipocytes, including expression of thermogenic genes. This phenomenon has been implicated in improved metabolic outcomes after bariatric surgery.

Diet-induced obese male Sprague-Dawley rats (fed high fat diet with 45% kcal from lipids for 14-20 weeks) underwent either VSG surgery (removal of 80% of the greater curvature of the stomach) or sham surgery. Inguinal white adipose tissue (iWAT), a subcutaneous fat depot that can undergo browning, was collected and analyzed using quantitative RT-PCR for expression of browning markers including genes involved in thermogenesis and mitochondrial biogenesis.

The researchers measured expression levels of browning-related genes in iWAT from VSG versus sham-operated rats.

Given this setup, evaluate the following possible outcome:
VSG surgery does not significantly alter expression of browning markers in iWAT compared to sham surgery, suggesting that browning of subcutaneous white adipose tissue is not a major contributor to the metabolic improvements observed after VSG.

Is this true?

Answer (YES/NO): NO